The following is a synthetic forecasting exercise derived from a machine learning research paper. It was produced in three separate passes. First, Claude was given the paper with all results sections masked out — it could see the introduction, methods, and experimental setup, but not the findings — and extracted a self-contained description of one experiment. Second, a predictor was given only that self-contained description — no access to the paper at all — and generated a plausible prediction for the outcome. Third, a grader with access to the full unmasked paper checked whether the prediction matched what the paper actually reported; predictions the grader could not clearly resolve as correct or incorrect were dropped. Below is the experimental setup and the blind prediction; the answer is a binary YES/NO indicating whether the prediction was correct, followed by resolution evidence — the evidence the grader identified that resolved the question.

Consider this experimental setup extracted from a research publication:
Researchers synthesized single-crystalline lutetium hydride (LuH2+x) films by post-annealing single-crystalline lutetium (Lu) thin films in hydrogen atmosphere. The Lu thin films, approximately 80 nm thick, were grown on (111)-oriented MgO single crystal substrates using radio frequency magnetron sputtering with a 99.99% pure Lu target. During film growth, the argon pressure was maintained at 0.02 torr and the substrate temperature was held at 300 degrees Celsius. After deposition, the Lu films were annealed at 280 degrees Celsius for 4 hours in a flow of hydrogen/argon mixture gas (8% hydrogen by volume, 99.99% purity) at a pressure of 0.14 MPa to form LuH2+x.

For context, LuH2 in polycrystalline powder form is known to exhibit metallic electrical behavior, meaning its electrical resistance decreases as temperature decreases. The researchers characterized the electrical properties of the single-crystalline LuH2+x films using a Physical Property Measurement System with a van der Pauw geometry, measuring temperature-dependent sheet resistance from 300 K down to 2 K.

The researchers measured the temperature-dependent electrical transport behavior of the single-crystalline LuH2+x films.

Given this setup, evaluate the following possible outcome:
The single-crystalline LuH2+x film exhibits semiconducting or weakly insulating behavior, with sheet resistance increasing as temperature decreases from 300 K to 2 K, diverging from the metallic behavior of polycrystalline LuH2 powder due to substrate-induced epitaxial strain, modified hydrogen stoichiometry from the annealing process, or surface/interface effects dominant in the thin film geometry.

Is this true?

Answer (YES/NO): NO